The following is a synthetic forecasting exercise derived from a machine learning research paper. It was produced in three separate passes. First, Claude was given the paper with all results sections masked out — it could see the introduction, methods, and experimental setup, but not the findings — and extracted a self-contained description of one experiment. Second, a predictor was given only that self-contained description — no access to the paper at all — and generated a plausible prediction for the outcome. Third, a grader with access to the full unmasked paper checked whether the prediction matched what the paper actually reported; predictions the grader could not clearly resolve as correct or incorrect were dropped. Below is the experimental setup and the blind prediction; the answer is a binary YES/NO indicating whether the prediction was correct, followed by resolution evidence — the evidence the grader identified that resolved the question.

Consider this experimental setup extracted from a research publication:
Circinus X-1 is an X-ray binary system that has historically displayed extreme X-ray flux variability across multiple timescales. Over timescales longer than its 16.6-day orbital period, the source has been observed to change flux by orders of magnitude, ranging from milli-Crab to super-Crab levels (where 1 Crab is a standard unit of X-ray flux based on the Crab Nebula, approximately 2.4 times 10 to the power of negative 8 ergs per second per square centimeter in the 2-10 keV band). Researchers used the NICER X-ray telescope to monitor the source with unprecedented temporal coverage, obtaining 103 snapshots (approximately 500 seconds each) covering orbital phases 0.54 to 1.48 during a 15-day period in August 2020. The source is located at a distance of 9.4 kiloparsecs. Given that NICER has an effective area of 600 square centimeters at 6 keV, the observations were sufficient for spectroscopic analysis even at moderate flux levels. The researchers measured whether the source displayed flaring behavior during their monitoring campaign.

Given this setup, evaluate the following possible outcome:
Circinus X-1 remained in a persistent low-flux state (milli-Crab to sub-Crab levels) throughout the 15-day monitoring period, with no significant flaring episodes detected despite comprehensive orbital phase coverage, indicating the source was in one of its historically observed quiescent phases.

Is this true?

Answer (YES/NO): NO